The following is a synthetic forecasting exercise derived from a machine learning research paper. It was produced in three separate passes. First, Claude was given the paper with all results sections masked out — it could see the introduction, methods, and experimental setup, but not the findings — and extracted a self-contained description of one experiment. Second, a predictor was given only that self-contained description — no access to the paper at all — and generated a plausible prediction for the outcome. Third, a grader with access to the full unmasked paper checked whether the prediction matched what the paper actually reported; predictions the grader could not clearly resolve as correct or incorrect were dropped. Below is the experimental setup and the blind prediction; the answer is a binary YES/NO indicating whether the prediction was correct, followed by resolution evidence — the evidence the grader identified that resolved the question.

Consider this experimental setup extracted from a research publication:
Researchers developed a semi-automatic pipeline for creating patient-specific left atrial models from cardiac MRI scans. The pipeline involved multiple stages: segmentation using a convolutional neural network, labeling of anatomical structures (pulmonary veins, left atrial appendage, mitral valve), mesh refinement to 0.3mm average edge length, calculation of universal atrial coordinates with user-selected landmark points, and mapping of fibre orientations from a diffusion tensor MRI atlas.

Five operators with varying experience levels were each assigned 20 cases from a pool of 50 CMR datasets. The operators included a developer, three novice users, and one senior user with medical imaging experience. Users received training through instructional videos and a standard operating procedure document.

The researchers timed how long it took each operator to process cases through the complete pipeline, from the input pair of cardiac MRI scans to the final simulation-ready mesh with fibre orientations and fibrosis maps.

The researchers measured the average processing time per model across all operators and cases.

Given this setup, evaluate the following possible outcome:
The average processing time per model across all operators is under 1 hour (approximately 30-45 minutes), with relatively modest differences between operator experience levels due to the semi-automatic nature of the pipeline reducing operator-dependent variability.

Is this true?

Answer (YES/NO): NO